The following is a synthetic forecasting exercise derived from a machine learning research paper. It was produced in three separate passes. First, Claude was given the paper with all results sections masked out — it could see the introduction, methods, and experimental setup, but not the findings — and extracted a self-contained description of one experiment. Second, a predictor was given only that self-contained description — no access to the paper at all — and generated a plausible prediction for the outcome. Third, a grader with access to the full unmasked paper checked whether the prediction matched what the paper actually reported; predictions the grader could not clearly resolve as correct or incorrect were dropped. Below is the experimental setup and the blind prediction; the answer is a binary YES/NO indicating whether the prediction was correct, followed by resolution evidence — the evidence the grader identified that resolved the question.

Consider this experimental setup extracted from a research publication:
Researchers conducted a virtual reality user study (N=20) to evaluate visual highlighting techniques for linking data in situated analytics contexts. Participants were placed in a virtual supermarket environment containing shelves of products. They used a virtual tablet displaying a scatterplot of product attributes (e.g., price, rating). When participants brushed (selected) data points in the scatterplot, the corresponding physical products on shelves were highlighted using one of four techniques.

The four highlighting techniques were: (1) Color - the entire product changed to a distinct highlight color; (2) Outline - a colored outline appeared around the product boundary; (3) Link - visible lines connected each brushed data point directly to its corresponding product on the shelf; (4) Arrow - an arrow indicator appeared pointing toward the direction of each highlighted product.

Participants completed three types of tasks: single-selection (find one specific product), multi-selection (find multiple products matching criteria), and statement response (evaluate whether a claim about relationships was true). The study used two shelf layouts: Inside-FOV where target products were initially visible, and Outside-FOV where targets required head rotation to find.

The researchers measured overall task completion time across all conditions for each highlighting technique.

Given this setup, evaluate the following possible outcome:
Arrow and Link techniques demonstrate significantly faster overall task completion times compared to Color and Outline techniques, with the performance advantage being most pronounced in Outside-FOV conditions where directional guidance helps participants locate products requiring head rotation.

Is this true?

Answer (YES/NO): NO